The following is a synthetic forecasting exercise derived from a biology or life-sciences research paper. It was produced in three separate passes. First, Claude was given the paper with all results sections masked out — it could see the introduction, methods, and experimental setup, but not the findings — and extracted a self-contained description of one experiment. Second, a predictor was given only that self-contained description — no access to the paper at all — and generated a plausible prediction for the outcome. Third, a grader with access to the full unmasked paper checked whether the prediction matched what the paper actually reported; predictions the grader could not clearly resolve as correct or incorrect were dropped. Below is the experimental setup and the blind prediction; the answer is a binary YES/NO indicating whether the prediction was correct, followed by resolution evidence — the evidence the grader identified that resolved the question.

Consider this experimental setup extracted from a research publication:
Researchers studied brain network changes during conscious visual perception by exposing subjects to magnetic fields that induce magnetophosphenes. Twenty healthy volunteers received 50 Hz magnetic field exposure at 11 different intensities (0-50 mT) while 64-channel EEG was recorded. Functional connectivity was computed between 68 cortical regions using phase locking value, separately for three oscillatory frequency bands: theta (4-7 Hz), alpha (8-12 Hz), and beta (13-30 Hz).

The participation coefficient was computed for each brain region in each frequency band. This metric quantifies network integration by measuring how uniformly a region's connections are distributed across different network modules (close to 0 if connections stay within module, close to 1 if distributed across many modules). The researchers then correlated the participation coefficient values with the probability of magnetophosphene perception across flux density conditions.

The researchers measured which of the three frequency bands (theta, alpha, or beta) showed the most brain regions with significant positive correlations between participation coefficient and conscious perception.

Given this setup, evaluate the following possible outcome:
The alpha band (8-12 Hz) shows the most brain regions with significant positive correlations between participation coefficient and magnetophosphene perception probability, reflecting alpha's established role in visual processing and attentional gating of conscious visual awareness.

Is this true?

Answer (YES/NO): YES